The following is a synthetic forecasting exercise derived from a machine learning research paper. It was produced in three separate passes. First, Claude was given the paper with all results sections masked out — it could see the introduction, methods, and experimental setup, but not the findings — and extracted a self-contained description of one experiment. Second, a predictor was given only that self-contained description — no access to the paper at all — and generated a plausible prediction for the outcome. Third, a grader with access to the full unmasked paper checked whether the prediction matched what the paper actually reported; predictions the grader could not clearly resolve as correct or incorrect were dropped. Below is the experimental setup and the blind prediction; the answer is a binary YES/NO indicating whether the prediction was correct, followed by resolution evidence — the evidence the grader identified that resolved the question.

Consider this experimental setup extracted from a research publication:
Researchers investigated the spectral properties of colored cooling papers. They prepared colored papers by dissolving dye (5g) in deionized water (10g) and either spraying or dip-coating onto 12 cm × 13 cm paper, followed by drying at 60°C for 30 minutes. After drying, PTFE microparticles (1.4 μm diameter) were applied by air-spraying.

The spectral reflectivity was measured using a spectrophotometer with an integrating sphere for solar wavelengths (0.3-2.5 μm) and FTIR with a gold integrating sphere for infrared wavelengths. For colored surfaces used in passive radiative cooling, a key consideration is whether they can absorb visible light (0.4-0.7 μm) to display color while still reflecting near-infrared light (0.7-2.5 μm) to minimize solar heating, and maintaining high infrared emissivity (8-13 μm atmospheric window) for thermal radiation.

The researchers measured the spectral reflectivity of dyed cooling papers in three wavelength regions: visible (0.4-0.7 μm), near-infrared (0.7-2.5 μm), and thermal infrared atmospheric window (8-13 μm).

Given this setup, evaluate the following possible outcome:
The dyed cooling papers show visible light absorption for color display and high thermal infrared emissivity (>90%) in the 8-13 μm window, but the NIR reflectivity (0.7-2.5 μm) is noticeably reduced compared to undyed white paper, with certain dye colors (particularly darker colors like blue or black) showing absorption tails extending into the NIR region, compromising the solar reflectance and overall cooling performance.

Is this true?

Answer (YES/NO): NO